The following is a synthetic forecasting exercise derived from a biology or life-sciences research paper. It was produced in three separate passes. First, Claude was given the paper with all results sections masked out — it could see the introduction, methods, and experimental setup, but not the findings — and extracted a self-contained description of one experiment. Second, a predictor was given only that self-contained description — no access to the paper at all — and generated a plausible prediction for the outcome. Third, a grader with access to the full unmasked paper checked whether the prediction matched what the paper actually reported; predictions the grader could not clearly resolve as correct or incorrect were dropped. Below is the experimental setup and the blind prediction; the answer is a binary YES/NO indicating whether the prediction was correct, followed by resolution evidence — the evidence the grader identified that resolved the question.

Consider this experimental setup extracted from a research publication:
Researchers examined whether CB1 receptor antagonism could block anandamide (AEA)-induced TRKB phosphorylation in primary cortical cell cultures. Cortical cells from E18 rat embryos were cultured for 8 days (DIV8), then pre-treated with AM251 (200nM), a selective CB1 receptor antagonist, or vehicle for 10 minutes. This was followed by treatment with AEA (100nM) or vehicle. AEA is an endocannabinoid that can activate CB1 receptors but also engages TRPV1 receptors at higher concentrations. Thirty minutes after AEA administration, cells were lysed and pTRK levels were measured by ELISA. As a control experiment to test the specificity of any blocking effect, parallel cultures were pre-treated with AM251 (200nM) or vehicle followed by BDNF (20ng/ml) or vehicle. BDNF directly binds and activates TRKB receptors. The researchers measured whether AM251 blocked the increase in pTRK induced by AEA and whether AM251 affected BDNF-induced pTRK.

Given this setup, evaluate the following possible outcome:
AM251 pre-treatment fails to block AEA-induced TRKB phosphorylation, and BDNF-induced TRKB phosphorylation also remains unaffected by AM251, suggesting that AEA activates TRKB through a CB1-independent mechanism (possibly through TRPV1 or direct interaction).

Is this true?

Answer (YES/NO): NO